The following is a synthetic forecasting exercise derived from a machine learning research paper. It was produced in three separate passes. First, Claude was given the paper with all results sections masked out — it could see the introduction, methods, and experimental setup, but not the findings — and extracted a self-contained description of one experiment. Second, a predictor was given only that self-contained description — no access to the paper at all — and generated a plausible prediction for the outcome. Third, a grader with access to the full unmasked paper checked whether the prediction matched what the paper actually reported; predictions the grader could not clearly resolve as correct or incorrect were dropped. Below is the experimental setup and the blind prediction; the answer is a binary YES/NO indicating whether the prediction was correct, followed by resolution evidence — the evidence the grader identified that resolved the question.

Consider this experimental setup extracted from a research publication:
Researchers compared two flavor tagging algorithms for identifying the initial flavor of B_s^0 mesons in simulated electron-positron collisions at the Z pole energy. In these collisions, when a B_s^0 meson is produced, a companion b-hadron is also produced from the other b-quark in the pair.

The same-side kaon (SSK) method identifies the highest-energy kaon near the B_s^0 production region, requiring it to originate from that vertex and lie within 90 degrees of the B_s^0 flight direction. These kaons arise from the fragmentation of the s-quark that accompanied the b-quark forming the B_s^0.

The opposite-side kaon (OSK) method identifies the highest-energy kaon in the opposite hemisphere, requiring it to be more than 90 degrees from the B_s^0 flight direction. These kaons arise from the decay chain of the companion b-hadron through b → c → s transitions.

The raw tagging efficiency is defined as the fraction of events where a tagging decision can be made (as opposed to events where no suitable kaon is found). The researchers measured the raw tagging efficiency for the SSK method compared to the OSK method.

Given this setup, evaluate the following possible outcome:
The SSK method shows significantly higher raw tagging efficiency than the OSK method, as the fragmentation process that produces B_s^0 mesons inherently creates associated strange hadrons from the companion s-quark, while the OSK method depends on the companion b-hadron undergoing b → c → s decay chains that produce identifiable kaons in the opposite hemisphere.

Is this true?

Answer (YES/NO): NO